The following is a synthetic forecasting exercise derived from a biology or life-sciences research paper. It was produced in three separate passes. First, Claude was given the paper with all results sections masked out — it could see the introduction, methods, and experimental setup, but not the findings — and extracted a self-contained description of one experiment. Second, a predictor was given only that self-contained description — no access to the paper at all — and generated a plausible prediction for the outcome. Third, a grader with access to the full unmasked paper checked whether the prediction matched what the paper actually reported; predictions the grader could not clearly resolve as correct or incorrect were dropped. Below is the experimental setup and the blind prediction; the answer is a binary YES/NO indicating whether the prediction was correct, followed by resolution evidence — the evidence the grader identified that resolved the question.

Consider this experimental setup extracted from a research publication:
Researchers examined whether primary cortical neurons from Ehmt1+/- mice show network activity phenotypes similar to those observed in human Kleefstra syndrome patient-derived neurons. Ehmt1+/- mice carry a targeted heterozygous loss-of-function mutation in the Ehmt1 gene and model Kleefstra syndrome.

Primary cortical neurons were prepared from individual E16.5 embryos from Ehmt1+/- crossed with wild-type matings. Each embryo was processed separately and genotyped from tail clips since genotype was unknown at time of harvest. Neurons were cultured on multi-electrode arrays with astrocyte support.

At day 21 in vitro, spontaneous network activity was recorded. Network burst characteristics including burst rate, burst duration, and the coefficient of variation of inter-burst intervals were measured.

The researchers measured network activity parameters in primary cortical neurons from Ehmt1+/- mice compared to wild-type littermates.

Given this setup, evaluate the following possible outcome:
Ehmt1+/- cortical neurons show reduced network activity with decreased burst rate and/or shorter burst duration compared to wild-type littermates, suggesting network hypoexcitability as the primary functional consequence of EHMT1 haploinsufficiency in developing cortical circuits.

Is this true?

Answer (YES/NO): NO